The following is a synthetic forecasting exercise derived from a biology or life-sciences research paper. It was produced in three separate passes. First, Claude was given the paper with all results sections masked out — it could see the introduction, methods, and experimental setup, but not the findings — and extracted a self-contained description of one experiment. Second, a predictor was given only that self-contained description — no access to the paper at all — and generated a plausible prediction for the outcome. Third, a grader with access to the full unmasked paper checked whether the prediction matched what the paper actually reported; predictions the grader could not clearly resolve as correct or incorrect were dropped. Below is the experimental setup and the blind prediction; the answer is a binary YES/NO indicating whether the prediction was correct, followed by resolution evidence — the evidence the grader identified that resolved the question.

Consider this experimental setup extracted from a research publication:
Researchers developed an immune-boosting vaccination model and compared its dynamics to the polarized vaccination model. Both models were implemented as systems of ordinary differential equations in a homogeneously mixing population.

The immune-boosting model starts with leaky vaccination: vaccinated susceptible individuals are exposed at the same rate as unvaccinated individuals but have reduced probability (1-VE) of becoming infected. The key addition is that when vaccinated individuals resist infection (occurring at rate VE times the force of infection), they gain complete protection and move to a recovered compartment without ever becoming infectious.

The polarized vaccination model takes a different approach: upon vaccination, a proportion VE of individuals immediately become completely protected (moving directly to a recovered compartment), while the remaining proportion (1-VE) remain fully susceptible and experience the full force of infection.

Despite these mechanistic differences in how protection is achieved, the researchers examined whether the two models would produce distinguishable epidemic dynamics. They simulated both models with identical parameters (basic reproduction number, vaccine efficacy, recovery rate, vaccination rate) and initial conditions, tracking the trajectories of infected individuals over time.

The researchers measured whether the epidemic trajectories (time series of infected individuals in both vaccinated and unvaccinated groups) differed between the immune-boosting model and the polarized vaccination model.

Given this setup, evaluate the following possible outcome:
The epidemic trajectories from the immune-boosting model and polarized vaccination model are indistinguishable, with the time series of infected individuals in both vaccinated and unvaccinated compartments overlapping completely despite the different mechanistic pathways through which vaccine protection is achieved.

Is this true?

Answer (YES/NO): YES